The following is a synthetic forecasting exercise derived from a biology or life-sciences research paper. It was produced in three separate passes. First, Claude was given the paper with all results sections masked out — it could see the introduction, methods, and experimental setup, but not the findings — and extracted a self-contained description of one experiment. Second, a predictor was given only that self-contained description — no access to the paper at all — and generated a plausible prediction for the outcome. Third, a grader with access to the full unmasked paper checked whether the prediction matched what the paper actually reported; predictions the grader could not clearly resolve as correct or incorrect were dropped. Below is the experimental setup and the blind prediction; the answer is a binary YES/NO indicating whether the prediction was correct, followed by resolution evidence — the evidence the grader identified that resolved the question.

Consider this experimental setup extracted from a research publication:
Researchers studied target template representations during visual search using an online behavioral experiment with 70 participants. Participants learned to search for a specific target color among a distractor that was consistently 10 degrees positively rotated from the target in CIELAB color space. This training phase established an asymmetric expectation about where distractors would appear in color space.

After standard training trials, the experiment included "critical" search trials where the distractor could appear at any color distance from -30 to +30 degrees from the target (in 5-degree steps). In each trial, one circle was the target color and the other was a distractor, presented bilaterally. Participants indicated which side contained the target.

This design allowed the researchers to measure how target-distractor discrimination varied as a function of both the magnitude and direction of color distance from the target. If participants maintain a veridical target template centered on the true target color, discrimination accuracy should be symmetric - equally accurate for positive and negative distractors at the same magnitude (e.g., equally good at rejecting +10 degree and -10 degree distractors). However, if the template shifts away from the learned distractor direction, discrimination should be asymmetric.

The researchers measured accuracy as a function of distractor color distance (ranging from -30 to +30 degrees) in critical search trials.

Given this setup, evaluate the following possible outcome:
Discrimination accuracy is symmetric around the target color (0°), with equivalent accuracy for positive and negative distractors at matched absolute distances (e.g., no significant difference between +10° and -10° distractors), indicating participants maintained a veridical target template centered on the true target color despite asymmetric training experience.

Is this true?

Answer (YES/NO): NO